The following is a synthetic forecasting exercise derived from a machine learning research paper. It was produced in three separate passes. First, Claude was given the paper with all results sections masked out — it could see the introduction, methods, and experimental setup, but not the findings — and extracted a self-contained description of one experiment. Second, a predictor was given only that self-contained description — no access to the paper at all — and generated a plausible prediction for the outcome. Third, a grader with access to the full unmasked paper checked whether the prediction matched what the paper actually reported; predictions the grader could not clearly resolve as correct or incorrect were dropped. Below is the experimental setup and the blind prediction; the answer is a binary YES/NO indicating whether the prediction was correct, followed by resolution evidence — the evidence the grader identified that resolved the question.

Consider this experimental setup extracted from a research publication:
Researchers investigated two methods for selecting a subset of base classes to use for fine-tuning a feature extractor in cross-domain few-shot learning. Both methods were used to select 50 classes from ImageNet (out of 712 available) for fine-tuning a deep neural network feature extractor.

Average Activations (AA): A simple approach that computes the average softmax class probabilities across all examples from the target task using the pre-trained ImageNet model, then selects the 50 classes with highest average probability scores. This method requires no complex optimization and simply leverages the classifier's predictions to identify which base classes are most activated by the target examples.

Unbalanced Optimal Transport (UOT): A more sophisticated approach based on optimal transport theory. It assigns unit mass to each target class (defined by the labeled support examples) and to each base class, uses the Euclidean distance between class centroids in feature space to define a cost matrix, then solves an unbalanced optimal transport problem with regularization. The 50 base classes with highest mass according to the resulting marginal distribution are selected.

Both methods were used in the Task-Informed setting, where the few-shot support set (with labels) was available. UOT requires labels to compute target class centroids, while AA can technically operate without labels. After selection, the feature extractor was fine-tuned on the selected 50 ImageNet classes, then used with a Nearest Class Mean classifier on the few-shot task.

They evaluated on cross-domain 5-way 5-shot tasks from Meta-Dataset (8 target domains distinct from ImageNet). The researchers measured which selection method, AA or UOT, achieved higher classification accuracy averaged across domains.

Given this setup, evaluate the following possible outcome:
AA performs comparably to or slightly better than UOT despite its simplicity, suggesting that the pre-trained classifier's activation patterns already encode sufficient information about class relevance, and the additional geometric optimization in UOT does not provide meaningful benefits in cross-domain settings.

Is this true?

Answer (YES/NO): YES